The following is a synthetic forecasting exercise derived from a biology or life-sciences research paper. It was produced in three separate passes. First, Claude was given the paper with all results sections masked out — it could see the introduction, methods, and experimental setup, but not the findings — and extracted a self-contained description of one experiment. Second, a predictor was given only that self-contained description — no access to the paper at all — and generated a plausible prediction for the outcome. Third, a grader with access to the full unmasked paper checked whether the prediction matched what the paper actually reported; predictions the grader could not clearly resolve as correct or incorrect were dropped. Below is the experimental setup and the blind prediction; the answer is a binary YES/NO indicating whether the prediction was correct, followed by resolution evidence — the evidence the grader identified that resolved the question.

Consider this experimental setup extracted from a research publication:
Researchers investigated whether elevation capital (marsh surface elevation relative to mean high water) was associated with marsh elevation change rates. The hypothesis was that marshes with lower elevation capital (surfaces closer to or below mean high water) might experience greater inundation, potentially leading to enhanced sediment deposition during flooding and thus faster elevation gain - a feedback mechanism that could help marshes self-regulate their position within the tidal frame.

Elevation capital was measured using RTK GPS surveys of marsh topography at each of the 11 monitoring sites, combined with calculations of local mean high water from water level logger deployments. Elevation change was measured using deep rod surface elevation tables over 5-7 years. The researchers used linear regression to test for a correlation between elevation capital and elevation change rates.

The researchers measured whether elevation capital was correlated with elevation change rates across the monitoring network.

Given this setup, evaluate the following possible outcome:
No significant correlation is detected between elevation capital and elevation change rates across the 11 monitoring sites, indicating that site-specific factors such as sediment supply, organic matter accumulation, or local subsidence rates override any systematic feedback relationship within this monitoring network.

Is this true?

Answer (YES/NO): NO